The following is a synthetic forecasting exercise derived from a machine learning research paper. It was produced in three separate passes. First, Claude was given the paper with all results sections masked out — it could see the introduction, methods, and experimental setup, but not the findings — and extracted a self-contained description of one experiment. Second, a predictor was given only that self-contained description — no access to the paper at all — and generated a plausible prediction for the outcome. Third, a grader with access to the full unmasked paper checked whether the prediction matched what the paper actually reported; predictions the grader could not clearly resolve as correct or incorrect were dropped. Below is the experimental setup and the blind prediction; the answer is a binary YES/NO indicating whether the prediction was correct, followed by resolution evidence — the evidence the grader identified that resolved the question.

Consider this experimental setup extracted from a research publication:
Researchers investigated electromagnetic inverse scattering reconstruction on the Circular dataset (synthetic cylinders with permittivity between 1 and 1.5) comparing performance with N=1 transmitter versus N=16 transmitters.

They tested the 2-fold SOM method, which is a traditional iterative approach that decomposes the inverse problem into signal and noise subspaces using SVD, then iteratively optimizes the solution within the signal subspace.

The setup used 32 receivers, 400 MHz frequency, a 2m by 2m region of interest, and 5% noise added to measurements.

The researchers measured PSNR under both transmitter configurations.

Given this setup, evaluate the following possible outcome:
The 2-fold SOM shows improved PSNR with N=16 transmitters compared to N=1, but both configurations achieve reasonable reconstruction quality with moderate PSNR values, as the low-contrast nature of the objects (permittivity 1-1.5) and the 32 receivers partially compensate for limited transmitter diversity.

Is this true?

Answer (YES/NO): NO